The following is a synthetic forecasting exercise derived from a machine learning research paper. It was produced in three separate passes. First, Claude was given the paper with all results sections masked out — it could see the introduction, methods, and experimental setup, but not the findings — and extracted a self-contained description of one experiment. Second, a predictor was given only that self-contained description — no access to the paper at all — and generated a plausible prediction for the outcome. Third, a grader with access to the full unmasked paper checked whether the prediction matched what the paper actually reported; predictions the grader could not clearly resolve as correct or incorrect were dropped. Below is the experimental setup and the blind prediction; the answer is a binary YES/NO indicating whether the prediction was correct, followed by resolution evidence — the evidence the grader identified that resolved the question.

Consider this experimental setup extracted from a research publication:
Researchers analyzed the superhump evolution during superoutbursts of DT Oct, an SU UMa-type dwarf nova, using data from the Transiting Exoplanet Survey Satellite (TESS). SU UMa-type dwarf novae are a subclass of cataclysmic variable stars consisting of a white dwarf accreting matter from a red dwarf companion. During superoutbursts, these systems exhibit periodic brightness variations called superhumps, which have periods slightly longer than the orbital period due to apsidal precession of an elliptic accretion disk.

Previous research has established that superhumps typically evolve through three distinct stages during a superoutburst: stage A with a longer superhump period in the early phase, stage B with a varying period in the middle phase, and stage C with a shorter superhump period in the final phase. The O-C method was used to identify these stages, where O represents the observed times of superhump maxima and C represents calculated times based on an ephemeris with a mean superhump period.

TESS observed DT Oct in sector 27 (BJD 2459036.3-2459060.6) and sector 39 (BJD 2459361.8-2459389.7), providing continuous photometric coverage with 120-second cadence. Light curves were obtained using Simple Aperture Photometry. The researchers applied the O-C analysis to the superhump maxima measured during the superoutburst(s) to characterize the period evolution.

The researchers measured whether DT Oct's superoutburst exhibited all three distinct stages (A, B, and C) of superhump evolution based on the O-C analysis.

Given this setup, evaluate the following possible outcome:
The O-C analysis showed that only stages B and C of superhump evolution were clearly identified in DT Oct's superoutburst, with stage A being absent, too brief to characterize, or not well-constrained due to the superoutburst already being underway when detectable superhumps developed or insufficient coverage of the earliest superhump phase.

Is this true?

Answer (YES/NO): NO